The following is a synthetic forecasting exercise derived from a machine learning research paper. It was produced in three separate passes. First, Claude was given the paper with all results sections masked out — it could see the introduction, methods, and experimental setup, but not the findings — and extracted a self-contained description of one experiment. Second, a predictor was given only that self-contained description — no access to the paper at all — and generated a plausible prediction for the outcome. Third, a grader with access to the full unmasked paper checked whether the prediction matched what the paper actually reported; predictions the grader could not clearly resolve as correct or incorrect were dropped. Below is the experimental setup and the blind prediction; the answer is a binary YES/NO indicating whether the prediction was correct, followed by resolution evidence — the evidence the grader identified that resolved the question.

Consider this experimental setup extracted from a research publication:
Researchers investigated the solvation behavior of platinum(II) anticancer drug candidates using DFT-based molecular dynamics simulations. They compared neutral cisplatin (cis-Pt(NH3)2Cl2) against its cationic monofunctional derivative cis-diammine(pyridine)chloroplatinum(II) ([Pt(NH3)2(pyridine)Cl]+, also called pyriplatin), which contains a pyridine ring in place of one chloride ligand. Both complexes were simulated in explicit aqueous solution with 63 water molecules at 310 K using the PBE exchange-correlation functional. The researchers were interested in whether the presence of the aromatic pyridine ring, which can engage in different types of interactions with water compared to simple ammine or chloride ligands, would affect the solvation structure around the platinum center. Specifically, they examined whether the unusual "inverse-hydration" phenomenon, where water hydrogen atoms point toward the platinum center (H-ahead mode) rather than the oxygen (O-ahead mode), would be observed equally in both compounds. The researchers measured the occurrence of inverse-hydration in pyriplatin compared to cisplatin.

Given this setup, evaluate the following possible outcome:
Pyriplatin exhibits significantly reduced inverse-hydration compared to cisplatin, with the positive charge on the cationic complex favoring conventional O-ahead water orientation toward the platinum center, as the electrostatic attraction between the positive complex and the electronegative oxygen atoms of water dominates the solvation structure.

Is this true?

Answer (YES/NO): NO